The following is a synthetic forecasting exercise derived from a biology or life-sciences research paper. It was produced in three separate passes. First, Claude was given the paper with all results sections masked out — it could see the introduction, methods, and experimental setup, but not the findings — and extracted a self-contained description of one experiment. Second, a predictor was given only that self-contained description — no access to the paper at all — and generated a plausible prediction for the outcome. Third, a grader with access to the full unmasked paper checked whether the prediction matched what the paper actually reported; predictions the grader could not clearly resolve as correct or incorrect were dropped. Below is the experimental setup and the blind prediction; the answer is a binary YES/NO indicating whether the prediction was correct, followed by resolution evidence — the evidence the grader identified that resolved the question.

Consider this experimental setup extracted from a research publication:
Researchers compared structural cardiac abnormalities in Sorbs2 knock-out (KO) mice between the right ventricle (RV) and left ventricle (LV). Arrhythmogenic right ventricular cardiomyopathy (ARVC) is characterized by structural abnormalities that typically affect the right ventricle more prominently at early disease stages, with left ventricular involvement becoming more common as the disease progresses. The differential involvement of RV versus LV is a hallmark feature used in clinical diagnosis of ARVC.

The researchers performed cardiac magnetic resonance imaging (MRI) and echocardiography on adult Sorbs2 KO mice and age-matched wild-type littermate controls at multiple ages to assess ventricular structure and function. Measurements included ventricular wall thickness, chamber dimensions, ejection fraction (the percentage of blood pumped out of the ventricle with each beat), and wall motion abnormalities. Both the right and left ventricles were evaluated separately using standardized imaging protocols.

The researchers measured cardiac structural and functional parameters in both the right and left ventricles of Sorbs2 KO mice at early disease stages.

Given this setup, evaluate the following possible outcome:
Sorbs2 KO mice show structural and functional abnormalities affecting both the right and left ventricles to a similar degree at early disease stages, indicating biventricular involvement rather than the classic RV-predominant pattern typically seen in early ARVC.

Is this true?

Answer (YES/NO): NO